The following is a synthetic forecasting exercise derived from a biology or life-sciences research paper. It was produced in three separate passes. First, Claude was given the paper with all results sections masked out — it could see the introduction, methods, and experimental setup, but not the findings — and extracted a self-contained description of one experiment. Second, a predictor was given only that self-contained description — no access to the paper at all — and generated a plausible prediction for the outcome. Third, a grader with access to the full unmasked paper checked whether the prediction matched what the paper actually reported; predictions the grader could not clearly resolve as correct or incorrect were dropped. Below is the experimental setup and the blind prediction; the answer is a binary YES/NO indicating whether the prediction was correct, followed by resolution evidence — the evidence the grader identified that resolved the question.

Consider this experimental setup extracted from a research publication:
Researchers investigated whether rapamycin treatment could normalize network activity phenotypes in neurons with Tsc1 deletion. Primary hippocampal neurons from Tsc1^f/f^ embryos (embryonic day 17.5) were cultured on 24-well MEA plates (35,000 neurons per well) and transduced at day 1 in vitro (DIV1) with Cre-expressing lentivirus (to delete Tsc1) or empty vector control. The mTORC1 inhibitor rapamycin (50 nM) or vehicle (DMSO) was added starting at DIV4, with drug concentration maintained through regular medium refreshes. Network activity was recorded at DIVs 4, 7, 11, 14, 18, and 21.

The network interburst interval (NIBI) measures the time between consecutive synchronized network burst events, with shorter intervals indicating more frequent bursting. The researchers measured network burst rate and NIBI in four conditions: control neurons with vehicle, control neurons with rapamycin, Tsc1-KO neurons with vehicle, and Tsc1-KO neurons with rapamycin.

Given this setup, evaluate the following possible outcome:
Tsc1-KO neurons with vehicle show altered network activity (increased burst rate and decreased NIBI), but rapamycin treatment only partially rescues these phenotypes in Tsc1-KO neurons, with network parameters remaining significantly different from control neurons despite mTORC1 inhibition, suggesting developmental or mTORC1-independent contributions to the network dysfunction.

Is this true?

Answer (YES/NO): NO